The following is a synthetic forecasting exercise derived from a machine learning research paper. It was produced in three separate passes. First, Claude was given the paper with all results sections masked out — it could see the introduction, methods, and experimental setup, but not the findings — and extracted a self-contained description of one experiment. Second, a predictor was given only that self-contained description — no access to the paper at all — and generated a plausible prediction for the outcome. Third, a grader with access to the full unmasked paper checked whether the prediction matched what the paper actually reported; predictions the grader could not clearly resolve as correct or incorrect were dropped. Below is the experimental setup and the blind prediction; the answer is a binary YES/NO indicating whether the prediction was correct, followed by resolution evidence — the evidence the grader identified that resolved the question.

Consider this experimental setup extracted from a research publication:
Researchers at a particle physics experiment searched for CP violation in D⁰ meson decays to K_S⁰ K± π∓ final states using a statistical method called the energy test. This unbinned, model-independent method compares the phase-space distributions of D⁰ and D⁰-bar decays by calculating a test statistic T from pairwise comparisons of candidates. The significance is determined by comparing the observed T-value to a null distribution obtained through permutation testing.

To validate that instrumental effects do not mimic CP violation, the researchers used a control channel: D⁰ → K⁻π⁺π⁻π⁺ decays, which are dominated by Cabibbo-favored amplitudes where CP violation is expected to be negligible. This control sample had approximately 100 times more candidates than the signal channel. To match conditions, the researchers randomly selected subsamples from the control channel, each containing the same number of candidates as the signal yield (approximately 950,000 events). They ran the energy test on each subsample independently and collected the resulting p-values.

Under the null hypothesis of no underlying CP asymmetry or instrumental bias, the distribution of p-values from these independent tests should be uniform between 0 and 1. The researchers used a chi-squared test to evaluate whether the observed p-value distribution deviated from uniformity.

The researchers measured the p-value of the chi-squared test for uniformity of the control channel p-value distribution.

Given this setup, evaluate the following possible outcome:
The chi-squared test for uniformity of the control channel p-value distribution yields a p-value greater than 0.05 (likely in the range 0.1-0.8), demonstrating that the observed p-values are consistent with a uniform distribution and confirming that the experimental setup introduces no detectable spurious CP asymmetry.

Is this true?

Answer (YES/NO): NO